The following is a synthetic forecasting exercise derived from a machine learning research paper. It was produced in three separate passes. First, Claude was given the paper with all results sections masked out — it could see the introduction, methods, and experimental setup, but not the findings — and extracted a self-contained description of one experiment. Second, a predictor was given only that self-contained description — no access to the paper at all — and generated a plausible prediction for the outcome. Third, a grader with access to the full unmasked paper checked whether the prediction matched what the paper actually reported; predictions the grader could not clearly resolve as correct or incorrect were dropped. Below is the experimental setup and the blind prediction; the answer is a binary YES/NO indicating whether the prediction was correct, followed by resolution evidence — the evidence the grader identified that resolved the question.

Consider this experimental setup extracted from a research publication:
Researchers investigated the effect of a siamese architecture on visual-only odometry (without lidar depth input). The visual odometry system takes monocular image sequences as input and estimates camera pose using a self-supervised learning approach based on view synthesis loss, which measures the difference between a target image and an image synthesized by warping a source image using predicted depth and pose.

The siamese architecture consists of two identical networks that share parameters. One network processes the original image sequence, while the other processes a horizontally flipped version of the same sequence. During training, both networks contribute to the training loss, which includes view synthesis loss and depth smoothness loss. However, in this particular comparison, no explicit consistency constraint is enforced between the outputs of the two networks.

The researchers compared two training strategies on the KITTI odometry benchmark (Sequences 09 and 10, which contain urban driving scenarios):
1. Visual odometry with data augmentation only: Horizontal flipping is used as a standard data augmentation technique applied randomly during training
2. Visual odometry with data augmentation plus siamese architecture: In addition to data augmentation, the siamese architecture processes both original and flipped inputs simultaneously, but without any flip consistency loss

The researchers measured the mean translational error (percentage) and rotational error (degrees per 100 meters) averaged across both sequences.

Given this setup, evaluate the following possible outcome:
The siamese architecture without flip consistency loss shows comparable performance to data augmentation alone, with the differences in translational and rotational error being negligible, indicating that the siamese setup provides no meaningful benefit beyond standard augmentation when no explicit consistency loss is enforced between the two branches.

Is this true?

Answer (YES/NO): NO